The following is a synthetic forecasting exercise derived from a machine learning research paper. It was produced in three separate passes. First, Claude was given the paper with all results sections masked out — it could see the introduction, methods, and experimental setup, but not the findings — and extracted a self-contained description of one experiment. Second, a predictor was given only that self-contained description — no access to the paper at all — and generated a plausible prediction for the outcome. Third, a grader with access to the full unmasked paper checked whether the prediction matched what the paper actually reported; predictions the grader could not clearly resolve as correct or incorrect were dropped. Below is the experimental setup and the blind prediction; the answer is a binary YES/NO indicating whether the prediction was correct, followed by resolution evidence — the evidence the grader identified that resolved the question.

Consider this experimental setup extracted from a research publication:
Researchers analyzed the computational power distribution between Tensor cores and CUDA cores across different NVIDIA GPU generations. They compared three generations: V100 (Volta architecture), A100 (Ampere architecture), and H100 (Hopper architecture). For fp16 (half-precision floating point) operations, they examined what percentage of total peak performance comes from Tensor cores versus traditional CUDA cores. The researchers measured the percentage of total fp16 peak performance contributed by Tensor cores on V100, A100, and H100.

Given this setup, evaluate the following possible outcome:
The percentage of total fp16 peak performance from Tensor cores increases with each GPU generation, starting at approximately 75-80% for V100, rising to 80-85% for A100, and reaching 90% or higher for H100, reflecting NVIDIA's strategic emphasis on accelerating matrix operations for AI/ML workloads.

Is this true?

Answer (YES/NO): NO